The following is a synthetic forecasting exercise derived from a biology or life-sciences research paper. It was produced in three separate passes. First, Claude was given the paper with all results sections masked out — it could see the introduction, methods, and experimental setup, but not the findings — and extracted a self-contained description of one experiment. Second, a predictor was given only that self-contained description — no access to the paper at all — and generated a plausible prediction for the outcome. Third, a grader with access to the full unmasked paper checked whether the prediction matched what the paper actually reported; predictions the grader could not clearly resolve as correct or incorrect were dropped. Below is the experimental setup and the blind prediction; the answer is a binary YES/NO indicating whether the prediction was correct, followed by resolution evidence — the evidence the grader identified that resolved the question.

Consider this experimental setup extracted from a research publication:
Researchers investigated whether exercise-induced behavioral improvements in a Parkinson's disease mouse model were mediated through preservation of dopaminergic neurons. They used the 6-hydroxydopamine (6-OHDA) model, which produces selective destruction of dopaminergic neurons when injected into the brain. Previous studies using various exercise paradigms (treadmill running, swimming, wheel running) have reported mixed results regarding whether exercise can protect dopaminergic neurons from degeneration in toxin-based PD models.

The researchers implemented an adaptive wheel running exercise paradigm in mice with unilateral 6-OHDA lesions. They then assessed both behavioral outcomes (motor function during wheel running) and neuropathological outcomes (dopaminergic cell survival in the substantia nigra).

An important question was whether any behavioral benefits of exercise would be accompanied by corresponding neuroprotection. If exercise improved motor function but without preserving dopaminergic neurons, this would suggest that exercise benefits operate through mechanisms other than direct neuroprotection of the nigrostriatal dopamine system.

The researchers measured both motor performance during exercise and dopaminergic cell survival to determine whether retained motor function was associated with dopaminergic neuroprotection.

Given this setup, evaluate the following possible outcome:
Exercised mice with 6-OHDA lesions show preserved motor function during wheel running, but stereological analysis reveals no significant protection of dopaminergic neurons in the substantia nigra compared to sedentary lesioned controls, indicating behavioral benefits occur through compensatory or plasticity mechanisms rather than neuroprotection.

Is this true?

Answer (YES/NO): YES